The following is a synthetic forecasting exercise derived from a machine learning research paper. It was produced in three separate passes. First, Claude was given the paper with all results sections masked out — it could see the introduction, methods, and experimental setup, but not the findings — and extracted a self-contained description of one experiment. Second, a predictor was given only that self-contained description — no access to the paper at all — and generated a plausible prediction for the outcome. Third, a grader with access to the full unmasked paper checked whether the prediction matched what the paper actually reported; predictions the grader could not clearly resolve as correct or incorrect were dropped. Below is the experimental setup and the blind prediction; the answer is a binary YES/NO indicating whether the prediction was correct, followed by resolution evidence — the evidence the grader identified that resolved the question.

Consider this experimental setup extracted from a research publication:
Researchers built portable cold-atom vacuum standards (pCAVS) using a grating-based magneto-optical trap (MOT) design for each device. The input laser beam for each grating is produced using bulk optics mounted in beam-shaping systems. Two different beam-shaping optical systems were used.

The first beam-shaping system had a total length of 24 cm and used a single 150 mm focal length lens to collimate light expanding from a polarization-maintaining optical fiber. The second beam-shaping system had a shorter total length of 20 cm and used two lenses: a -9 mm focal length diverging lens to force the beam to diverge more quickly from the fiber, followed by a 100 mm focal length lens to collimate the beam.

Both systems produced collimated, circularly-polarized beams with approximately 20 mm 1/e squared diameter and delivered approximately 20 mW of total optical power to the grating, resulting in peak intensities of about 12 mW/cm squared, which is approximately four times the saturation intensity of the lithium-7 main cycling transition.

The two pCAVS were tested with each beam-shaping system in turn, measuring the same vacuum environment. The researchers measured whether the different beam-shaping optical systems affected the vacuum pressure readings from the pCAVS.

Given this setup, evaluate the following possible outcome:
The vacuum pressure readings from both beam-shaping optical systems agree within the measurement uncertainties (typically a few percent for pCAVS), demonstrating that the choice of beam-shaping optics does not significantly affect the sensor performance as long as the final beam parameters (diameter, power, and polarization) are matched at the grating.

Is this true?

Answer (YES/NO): YES